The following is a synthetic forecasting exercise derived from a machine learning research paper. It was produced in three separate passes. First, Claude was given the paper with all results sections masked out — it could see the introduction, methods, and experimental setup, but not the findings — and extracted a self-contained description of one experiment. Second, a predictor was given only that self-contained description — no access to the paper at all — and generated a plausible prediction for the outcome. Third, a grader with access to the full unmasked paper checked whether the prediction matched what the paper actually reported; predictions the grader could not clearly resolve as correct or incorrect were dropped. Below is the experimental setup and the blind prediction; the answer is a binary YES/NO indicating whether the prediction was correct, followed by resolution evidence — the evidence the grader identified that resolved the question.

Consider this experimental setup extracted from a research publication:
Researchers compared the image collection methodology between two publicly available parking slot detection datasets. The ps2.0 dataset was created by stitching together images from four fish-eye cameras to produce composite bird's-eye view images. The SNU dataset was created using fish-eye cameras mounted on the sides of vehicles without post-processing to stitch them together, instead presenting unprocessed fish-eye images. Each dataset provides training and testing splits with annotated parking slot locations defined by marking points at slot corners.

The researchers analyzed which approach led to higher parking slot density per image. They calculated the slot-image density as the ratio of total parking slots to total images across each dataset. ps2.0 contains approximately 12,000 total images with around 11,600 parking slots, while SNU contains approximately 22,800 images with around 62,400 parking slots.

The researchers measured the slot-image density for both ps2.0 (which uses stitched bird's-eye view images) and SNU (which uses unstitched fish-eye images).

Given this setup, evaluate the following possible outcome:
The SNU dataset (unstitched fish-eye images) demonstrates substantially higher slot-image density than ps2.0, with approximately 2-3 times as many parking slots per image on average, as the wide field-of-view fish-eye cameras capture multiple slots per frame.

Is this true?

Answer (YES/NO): YES